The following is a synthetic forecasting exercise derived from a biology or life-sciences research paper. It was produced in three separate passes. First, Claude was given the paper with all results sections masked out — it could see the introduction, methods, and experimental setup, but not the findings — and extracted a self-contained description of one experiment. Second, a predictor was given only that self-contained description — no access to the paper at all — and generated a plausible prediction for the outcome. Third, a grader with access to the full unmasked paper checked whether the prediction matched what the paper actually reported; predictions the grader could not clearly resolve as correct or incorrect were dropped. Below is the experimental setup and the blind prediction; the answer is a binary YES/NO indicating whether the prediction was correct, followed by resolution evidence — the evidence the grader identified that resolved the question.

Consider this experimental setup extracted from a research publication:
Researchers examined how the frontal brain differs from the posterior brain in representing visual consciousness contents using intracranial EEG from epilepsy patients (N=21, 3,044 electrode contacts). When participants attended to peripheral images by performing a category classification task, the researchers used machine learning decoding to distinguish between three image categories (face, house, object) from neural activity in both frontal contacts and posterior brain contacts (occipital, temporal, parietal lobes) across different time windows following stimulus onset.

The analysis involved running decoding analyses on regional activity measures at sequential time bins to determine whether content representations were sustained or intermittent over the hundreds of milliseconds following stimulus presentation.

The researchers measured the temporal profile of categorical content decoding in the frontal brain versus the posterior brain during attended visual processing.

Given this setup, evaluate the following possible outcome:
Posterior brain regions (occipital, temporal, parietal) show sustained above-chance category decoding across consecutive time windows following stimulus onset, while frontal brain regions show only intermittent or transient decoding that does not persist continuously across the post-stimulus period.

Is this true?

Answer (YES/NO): YES